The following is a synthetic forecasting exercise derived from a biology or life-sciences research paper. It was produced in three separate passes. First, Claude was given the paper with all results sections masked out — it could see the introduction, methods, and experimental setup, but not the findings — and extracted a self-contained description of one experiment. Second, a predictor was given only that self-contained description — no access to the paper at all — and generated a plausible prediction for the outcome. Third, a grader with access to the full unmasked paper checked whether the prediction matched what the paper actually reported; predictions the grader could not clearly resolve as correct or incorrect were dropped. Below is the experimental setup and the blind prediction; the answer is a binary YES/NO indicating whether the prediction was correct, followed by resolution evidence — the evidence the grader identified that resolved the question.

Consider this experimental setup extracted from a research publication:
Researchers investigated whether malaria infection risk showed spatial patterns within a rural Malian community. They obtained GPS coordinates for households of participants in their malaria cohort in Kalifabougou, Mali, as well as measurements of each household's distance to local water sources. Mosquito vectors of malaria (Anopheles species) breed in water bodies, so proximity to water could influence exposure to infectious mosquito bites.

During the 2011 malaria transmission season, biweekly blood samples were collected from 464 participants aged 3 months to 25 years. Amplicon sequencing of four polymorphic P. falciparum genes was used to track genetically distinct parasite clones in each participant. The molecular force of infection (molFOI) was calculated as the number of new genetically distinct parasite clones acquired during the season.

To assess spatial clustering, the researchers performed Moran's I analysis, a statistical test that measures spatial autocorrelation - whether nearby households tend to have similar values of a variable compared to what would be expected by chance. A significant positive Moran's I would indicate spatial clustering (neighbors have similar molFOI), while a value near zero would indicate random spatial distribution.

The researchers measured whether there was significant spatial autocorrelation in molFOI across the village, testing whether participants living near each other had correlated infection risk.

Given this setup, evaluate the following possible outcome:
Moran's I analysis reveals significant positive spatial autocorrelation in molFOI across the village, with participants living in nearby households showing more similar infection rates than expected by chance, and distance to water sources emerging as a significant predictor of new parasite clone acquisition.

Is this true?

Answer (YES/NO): NO